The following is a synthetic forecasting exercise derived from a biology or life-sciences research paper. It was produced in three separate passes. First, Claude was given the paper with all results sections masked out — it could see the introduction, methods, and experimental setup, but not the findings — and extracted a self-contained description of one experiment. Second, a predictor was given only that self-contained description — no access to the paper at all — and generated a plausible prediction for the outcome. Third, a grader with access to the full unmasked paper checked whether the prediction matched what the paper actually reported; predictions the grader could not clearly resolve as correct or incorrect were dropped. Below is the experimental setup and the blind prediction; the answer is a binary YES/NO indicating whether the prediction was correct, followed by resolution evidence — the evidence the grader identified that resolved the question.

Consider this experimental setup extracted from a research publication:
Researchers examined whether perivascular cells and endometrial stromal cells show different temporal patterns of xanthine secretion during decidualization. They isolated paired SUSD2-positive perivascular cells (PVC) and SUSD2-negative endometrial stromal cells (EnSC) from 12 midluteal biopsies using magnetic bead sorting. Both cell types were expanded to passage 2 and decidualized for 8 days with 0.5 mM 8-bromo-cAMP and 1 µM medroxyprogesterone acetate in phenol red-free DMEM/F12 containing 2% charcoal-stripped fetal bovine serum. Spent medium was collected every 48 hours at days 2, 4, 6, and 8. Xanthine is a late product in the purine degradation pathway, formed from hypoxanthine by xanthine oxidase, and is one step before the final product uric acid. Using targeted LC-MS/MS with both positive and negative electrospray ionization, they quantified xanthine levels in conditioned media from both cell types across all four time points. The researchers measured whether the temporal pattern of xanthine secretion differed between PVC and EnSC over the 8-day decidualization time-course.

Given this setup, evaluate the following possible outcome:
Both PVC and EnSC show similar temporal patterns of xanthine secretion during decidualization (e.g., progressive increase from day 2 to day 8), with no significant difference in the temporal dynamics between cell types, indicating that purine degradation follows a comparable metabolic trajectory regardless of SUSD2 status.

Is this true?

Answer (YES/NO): NO